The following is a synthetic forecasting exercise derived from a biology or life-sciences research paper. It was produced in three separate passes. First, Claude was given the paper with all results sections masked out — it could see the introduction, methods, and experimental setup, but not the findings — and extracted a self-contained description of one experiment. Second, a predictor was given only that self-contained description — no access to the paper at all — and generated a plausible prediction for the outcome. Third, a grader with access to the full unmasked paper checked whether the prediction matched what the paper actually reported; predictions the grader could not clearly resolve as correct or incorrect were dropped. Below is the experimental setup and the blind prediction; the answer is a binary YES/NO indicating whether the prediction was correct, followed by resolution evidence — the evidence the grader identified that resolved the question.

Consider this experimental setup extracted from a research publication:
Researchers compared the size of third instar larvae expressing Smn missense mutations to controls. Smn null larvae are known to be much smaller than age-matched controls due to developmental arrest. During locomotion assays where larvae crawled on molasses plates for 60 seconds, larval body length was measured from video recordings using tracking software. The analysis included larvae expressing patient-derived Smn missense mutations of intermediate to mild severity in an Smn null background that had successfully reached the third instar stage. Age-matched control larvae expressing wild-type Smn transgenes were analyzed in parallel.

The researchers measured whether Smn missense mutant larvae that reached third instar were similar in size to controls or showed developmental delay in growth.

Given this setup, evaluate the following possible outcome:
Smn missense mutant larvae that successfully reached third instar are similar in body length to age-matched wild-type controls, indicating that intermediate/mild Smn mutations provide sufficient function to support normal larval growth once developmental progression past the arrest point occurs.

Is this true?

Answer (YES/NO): YES